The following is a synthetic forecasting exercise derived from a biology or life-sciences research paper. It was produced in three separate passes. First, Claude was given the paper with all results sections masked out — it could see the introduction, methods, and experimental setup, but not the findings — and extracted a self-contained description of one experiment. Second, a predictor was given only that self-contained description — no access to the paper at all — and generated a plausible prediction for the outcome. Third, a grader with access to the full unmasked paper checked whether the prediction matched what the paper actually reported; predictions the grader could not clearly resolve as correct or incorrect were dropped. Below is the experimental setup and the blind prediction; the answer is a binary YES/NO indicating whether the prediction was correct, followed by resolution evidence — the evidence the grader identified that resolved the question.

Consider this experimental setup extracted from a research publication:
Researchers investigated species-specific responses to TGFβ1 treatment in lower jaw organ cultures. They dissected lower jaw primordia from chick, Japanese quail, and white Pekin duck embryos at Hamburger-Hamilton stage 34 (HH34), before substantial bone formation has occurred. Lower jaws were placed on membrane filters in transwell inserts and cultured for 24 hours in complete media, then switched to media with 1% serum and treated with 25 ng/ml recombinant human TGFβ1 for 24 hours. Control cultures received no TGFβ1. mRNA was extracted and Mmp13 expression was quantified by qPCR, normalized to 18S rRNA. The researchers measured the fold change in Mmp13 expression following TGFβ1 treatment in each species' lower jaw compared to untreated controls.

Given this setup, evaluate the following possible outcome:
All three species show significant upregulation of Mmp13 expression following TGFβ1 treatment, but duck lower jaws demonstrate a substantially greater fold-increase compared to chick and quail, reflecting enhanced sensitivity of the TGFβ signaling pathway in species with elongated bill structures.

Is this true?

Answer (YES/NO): NO